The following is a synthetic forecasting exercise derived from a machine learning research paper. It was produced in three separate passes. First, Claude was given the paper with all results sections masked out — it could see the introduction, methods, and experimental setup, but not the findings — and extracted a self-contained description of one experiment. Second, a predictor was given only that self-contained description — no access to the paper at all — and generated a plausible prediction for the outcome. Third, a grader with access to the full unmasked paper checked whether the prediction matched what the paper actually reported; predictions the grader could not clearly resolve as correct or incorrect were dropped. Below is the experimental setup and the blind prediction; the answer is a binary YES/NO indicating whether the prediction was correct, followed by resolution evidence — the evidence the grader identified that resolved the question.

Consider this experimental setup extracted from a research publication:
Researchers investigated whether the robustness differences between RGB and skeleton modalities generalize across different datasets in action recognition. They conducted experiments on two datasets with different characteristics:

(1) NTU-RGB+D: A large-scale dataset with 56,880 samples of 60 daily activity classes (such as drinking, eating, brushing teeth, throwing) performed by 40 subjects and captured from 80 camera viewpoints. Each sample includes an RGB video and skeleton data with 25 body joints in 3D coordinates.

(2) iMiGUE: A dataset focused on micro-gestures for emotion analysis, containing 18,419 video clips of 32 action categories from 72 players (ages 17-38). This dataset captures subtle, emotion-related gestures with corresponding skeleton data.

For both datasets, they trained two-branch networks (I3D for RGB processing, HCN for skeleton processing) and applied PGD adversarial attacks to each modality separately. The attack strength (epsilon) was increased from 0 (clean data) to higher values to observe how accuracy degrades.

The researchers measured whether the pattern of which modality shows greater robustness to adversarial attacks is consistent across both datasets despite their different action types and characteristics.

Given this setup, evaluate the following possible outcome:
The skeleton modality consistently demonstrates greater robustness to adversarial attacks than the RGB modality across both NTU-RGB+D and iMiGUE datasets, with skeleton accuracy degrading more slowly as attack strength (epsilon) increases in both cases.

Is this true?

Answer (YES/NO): YES